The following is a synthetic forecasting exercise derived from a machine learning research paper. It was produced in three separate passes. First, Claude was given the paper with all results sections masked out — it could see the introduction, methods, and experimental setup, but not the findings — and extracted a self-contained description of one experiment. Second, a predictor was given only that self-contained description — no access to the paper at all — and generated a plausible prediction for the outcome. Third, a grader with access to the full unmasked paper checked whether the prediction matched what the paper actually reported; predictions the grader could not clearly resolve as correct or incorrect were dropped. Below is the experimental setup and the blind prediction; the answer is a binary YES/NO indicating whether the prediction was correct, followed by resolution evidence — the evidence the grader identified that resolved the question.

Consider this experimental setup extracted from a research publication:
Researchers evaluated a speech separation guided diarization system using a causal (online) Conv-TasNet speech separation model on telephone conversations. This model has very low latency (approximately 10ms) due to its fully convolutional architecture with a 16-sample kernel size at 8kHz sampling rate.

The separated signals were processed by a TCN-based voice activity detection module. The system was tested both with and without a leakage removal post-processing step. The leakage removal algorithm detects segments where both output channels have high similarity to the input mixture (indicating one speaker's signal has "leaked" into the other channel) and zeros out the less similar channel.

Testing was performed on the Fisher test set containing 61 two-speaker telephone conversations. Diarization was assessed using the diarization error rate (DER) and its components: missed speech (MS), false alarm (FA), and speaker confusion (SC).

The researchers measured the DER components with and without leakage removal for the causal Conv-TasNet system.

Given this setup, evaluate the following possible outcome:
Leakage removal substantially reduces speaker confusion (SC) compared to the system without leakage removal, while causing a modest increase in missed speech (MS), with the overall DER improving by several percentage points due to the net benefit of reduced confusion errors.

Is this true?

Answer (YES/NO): NO